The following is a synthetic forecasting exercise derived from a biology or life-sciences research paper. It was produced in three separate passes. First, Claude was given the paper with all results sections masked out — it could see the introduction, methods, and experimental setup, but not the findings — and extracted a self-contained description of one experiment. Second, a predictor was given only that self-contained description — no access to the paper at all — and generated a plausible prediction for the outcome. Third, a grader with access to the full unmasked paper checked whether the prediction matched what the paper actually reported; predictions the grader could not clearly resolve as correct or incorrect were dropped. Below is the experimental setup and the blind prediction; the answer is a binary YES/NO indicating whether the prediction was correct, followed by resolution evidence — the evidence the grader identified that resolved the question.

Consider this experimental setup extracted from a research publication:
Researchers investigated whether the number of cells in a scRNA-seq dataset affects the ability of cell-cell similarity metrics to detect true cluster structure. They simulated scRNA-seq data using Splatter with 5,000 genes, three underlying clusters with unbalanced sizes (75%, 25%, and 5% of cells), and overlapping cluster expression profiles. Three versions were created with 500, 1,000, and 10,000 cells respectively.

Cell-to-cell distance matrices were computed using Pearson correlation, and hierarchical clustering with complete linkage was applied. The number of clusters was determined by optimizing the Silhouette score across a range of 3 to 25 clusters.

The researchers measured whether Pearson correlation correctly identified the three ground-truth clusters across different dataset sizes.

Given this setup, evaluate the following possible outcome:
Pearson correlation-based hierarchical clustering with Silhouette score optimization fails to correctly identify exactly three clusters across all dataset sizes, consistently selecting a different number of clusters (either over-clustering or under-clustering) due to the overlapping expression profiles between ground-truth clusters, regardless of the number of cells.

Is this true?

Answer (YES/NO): NO